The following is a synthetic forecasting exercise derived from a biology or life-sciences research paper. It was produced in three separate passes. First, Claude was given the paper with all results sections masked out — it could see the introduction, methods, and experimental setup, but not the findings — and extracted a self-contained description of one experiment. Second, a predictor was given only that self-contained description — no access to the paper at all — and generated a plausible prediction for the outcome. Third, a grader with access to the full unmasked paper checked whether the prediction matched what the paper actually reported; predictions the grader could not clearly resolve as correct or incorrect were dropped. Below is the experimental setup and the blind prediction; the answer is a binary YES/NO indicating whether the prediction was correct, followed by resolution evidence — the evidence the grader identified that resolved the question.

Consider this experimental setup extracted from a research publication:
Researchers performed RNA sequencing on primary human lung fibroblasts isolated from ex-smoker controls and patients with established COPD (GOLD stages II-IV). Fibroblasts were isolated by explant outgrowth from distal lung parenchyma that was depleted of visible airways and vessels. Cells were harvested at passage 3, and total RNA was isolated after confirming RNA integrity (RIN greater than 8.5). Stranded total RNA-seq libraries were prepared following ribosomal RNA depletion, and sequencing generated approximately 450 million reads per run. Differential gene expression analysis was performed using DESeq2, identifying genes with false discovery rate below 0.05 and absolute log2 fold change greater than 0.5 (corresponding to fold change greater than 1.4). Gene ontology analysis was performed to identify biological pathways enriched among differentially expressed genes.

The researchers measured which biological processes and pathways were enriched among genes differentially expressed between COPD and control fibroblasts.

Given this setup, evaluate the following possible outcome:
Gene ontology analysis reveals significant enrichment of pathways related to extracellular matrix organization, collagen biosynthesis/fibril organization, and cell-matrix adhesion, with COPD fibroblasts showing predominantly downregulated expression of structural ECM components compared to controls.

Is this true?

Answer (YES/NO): NO